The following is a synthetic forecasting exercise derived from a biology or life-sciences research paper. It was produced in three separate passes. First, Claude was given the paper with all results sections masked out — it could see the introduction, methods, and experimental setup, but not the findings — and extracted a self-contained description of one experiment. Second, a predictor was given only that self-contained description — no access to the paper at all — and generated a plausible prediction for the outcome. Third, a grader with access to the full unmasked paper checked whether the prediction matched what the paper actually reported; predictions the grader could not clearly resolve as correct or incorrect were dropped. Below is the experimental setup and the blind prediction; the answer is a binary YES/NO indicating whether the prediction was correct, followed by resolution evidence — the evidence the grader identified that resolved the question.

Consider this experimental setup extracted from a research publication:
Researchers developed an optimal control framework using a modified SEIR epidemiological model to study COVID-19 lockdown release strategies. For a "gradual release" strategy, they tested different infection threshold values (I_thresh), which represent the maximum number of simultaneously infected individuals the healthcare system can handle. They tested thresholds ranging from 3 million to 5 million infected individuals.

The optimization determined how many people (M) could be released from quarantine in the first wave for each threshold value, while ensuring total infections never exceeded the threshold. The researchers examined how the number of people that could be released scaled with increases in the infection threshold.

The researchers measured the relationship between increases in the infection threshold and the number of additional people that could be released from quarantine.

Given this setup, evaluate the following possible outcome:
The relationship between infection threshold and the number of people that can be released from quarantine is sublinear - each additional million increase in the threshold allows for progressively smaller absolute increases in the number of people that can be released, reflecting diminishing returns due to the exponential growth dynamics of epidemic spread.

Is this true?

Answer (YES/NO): NO